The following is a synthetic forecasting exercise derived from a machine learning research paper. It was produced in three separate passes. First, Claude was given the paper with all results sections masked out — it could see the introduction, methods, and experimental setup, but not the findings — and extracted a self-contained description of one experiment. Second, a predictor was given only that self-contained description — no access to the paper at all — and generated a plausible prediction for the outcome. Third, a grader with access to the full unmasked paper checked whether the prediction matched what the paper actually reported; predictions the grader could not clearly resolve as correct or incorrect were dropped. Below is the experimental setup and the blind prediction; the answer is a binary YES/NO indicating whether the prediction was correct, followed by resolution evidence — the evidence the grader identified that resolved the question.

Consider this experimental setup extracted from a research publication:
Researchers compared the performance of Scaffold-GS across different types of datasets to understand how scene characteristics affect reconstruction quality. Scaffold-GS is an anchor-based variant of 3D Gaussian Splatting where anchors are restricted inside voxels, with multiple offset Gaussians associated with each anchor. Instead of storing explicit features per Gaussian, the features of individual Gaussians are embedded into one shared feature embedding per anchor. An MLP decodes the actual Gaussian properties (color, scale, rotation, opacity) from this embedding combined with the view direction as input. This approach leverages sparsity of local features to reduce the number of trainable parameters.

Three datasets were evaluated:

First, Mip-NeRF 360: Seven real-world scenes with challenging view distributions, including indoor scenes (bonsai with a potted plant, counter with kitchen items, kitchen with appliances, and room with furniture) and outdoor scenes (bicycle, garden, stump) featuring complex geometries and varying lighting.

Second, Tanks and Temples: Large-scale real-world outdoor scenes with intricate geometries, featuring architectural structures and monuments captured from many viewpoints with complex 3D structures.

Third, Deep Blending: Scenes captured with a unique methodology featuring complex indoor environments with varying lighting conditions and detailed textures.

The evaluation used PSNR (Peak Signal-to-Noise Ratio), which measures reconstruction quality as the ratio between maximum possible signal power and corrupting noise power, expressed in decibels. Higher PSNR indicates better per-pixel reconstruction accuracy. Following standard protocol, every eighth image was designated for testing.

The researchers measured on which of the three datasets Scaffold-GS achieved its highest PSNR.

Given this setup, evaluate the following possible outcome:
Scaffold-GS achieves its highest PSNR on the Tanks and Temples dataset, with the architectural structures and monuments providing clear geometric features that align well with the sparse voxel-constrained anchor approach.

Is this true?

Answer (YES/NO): NO